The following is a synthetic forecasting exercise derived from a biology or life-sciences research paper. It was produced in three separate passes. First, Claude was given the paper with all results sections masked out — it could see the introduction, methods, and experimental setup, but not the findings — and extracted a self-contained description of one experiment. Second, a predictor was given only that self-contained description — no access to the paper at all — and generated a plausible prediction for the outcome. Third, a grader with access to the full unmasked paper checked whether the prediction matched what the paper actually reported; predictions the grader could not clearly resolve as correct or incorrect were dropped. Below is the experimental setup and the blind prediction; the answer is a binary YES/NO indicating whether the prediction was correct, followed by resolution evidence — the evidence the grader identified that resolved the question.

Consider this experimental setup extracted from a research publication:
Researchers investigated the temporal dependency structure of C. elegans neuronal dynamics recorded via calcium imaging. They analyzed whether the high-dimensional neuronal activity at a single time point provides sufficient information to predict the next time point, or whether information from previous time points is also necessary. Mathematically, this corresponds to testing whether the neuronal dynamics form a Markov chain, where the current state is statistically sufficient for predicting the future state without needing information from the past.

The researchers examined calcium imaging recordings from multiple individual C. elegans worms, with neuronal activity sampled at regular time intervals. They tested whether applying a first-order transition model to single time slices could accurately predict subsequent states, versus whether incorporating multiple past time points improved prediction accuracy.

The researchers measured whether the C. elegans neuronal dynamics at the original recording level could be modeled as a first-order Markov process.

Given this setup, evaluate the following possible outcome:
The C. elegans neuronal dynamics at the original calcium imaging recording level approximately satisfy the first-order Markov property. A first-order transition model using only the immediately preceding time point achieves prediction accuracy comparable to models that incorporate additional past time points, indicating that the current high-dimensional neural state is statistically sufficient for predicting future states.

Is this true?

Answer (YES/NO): NO